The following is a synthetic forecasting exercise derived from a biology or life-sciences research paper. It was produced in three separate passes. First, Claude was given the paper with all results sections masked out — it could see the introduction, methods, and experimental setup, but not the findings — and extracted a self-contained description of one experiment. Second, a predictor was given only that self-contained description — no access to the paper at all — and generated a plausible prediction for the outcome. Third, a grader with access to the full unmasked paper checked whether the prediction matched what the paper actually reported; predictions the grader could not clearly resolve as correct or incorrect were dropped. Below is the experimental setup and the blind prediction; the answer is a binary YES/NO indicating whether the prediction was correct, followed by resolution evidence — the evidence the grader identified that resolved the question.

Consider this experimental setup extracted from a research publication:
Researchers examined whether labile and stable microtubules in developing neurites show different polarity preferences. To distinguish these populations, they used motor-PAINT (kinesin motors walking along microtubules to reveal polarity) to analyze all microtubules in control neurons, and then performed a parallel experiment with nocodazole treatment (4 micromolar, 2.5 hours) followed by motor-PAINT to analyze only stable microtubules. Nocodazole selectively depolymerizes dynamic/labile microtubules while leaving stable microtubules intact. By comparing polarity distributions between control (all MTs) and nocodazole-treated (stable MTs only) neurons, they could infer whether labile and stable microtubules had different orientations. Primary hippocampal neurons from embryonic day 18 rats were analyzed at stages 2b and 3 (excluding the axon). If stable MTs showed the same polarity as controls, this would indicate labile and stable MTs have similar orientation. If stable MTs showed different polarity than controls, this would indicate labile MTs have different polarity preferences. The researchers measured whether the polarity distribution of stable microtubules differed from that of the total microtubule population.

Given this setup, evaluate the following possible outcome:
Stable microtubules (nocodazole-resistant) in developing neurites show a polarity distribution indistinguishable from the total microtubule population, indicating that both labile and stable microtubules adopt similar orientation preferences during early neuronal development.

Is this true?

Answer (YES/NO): NO